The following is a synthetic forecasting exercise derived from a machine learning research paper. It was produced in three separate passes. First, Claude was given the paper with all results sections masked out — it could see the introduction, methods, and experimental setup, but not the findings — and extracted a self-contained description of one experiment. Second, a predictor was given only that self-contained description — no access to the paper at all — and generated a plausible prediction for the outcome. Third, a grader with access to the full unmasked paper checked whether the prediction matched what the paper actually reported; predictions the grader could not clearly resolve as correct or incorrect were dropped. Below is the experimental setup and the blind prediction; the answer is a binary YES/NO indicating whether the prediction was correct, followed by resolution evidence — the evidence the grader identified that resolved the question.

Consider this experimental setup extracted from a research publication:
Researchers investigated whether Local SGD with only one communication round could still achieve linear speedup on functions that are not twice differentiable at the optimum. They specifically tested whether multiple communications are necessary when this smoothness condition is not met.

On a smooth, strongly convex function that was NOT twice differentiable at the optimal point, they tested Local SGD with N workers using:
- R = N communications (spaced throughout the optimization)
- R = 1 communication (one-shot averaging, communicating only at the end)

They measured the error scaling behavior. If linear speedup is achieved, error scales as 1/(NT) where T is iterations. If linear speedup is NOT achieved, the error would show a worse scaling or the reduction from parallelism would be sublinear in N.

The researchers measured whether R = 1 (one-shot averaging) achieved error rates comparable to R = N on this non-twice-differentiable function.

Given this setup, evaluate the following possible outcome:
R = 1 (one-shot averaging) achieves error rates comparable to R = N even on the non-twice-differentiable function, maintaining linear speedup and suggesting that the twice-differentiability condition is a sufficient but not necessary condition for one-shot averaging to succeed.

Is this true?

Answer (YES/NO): NO